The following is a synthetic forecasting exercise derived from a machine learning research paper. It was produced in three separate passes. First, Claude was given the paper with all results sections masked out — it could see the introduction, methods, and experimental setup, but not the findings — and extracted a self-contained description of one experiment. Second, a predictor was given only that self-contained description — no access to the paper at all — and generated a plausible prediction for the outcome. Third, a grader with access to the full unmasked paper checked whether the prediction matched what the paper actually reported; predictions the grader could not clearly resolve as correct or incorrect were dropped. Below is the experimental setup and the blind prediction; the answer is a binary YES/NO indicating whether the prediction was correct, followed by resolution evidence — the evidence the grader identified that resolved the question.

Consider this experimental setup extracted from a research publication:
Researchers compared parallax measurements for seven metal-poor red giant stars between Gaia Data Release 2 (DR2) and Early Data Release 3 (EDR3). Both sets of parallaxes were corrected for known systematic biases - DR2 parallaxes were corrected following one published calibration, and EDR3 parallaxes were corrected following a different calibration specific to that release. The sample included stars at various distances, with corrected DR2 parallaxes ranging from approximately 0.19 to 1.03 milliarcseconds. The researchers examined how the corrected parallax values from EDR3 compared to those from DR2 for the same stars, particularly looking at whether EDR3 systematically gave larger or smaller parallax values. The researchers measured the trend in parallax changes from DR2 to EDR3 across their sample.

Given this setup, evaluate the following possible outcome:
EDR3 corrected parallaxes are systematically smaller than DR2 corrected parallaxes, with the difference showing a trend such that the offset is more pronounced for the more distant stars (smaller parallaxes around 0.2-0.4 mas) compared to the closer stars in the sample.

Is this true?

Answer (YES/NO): NO